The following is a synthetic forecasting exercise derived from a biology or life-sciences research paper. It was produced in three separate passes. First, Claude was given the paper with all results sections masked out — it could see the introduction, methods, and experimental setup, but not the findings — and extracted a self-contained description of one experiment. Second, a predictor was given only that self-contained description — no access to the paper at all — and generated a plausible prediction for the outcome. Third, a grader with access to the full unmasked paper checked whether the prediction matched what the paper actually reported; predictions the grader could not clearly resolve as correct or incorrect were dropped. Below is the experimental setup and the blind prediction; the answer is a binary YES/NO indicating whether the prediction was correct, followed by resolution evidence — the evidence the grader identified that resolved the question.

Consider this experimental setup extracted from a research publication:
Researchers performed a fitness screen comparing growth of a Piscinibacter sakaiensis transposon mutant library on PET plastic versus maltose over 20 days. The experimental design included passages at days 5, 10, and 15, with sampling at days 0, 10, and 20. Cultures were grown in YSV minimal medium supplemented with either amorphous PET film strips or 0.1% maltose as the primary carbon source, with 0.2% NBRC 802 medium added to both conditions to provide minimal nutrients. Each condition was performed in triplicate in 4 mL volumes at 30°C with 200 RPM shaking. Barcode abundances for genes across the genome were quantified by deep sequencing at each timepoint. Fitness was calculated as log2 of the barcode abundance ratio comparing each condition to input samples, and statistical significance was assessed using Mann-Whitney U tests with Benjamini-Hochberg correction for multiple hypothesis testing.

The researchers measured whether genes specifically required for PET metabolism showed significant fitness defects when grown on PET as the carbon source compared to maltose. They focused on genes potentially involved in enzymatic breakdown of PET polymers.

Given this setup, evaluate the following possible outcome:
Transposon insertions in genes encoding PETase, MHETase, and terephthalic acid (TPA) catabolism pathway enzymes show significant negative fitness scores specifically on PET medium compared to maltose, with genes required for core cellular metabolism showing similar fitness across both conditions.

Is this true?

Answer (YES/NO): NO